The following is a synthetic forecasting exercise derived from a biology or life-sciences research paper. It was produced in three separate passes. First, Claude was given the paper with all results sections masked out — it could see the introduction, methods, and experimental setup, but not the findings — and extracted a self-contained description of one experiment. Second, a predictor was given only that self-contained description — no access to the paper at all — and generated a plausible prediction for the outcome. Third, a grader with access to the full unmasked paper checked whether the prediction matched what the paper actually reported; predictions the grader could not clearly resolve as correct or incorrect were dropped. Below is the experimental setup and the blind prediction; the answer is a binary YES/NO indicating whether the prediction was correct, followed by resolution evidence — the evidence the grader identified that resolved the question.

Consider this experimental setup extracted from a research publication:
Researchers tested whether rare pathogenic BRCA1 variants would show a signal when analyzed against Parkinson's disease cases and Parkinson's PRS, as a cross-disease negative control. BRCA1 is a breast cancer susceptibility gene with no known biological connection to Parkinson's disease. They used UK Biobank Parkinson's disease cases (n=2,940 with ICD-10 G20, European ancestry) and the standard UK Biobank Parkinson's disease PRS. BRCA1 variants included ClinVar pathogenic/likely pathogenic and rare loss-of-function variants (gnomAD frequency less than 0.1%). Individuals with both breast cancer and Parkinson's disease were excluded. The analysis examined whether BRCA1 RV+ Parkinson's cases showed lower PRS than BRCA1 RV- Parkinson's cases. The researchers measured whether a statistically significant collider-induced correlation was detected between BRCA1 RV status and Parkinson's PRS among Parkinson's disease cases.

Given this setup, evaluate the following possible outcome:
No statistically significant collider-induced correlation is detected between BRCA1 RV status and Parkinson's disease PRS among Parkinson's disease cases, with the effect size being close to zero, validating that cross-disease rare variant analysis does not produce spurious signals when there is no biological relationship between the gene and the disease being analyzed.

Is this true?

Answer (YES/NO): YES